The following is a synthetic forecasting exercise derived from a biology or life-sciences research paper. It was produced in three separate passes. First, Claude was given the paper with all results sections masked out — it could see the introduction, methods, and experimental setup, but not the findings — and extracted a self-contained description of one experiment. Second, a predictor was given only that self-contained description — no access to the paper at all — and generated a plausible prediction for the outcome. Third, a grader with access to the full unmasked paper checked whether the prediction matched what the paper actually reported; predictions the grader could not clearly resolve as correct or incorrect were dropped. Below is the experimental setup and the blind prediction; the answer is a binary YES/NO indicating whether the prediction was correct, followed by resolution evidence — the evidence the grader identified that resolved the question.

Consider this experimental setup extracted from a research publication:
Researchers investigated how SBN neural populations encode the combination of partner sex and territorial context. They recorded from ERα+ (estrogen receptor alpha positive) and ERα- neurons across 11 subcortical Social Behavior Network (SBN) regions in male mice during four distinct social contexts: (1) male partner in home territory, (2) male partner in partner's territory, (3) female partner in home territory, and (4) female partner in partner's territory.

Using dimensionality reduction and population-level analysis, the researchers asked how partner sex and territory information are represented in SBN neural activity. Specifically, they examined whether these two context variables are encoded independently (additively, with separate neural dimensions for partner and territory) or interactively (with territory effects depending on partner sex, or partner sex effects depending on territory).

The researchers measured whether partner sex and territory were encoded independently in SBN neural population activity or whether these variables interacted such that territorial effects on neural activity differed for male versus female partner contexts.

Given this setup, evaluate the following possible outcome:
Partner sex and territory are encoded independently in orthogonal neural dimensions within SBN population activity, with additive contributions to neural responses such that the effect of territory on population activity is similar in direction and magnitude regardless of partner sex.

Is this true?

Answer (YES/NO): NO